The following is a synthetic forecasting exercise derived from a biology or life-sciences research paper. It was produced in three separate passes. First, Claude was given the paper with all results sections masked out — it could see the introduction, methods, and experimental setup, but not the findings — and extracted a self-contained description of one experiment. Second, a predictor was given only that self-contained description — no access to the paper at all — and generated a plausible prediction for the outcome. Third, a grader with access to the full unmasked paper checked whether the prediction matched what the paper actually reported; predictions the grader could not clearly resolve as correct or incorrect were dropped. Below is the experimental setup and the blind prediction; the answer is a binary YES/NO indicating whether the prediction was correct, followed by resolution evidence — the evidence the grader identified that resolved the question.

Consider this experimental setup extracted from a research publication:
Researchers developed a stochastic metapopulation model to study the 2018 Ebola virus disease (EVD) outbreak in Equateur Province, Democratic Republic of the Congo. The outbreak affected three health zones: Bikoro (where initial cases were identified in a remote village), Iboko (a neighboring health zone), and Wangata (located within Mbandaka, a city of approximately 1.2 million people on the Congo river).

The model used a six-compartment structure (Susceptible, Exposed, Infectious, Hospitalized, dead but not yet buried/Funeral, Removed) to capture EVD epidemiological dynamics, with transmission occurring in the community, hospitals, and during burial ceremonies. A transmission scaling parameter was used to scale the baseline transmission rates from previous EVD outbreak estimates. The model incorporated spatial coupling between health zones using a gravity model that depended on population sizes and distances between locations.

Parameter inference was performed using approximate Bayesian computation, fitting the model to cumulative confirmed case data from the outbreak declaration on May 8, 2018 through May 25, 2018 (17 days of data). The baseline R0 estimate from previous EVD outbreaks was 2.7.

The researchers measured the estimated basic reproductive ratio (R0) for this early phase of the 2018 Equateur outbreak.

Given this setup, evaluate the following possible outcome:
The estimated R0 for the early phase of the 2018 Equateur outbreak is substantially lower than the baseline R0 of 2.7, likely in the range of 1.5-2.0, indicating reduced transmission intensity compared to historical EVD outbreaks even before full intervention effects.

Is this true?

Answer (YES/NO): NO